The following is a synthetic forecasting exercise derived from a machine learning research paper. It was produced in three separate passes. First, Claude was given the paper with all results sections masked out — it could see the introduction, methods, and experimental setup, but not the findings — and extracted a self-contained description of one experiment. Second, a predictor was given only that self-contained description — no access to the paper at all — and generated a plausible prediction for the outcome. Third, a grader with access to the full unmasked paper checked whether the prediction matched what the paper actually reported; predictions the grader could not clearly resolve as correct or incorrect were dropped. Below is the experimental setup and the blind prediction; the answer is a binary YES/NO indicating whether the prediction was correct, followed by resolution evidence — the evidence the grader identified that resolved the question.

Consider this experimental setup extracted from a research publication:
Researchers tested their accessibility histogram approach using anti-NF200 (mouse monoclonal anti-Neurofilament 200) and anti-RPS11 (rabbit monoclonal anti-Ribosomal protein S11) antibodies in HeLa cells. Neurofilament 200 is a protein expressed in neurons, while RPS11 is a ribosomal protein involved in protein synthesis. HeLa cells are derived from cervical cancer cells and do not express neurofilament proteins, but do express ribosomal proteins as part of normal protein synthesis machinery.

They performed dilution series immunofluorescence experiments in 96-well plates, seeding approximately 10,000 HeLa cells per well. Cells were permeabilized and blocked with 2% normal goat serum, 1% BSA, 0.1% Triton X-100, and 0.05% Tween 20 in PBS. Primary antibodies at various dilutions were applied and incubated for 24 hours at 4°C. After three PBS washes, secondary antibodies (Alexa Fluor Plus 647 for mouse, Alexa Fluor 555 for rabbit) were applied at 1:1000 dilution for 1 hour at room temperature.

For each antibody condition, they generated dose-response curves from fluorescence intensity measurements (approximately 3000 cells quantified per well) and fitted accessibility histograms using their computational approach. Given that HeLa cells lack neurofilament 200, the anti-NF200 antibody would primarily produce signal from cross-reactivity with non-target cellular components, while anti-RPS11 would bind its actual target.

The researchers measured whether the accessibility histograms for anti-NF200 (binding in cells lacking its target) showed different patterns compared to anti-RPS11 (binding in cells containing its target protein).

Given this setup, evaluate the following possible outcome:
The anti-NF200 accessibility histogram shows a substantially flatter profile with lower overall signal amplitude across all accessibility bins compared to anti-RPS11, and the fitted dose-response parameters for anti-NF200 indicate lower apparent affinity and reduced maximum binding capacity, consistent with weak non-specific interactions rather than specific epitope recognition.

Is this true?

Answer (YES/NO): NO